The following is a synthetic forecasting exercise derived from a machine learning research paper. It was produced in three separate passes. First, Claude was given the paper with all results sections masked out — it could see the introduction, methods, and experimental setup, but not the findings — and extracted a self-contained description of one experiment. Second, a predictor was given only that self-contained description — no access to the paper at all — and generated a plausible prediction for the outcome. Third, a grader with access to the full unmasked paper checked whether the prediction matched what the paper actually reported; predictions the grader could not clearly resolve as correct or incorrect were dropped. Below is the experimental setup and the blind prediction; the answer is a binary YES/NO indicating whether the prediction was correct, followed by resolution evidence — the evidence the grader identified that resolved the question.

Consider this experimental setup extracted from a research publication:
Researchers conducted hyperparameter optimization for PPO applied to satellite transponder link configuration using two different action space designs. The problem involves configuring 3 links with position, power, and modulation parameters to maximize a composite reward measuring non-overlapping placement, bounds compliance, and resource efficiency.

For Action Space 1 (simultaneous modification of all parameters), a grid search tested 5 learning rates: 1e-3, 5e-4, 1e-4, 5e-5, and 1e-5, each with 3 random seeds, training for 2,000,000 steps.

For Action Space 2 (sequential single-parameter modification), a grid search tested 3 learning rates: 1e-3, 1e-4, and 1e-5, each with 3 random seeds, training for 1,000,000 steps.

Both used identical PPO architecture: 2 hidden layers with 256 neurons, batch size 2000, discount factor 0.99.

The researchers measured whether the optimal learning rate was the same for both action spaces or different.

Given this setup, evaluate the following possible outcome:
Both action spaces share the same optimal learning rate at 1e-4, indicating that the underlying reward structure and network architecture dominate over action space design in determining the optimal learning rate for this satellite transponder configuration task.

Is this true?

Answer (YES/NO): NO